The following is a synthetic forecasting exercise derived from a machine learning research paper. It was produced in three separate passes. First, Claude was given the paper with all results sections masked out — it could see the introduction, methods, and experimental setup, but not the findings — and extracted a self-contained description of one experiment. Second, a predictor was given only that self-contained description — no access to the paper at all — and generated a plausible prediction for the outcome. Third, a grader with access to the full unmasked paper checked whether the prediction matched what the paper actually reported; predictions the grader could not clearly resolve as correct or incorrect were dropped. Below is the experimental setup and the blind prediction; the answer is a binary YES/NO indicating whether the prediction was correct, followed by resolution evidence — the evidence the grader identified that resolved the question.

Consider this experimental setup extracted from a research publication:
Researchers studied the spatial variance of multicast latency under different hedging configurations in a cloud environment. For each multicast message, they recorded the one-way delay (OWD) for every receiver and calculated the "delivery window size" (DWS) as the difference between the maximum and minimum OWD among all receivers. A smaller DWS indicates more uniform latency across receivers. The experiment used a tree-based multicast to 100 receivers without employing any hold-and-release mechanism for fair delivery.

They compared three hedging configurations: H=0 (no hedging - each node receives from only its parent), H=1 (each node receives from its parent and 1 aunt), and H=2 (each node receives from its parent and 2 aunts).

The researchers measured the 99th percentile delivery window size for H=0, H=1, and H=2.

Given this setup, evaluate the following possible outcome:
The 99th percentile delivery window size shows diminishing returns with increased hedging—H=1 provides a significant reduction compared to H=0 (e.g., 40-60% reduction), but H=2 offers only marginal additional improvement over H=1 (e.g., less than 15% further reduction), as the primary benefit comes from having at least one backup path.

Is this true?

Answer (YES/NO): NO